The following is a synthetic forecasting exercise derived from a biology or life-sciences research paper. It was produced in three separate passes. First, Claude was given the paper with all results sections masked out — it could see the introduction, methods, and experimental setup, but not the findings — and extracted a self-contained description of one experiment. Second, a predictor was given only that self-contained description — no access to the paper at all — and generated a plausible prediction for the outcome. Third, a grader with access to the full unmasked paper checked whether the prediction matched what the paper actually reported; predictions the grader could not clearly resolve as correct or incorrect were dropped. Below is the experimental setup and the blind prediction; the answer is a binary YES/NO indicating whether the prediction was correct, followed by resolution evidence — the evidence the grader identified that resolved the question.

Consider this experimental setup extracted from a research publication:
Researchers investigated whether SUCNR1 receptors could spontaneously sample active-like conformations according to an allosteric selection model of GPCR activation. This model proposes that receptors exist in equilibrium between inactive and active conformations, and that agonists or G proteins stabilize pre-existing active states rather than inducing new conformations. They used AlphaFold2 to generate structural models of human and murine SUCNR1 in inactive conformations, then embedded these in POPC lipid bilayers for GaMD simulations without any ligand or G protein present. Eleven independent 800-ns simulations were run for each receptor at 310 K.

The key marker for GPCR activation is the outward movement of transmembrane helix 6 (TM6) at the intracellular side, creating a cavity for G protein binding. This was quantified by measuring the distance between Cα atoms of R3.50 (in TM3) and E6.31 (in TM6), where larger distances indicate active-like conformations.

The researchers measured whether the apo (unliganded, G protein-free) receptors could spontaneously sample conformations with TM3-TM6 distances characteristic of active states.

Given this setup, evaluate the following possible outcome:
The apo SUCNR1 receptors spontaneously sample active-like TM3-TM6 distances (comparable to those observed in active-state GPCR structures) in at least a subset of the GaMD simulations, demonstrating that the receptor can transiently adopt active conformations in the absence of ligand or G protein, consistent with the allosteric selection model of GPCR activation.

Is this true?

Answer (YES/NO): YES